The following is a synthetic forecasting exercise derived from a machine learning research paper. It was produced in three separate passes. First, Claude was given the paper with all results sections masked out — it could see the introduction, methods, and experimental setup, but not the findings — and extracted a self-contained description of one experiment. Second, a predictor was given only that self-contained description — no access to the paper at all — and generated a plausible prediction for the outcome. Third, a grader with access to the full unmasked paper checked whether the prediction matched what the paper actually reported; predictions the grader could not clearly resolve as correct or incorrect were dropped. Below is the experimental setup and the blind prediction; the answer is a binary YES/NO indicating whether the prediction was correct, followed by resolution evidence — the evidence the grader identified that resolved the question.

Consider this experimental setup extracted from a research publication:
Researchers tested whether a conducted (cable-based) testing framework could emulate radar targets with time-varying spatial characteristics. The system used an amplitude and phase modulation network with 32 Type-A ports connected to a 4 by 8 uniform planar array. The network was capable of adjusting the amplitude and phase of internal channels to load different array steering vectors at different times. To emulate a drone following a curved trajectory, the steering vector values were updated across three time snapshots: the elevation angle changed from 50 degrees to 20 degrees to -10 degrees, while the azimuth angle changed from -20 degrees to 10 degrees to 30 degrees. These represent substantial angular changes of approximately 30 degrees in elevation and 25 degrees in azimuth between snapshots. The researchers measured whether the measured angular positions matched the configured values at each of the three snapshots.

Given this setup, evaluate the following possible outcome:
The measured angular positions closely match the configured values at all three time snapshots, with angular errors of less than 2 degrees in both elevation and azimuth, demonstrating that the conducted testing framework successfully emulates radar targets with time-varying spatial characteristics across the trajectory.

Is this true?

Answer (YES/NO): YES